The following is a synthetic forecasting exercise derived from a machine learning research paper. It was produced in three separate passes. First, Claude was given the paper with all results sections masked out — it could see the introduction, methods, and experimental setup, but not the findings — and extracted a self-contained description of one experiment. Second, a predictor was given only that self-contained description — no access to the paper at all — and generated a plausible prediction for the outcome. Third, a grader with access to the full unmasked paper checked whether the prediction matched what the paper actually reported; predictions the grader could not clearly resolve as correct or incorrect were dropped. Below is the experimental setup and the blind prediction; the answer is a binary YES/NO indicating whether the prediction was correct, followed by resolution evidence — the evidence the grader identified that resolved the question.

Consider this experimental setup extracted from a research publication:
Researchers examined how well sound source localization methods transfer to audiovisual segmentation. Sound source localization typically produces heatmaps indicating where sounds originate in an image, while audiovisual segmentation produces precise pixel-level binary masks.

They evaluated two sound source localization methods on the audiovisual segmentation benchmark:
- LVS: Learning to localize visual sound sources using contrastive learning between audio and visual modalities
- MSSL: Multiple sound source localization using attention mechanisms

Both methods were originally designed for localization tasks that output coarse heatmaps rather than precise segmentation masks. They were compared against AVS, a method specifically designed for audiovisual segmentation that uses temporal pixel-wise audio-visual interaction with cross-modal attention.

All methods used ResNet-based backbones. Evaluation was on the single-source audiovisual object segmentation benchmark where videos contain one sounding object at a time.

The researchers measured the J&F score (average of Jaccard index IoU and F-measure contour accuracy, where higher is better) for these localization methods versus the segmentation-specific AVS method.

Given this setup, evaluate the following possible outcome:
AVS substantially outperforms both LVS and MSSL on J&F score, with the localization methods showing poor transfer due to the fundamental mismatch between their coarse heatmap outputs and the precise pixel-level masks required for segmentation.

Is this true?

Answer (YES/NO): NO